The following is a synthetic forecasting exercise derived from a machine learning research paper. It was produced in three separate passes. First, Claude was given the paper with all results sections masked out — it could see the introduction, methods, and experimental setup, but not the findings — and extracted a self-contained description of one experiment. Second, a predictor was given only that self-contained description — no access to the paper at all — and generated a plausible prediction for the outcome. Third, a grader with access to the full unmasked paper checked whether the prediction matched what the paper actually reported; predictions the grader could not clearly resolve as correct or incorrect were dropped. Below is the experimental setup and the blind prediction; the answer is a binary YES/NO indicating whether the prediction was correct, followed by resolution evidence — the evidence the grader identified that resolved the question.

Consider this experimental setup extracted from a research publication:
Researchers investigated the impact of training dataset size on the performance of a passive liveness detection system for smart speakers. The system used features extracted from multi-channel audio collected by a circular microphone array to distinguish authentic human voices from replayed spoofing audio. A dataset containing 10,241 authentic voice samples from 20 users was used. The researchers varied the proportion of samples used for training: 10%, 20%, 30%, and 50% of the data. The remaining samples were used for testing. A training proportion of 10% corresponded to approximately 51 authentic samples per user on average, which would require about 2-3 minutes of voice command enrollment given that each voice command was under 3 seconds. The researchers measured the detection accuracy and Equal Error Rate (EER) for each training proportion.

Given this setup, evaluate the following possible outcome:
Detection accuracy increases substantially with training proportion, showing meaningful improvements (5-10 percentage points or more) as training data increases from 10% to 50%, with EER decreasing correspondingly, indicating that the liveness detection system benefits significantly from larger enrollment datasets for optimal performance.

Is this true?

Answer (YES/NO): NO